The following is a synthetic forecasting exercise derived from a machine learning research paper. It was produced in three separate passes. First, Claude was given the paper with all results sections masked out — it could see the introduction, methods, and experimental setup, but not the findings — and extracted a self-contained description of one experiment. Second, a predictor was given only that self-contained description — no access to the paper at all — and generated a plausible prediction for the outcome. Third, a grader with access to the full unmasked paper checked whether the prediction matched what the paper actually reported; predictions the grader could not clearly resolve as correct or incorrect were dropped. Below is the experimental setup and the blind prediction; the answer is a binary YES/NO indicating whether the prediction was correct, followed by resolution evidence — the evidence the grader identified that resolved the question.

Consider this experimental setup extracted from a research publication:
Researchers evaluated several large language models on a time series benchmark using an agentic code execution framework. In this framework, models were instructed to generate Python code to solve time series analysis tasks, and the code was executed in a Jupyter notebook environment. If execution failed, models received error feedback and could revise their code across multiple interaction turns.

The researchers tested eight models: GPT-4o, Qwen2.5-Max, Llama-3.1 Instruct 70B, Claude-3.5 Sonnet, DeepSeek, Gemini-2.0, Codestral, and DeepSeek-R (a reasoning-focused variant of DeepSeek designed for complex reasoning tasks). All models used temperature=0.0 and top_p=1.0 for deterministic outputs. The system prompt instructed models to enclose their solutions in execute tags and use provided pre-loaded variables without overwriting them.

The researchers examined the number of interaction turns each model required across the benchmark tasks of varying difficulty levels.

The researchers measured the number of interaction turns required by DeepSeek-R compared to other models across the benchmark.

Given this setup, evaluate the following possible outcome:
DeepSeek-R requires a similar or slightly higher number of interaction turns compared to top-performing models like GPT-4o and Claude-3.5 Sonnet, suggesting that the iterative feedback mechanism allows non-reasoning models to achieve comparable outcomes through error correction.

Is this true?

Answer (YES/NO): NO